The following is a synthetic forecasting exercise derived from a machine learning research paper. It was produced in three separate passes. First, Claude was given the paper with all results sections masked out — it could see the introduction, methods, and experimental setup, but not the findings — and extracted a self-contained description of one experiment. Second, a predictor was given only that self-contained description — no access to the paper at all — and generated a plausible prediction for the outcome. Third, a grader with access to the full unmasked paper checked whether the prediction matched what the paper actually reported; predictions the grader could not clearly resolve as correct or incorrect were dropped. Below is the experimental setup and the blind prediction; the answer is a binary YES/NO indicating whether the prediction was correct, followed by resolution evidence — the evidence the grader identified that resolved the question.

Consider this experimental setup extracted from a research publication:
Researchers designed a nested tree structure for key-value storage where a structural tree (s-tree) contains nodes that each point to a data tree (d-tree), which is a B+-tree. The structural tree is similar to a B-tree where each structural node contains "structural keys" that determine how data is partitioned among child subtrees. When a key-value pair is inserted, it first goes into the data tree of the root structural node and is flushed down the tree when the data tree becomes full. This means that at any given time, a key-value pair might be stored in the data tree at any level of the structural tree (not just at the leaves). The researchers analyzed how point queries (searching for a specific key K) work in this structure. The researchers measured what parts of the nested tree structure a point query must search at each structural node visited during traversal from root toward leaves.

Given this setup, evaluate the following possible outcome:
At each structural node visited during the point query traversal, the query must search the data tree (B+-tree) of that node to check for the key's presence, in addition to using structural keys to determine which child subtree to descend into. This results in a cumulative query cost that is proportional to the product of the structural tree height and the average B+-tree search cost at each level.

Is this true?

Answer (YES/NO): YES